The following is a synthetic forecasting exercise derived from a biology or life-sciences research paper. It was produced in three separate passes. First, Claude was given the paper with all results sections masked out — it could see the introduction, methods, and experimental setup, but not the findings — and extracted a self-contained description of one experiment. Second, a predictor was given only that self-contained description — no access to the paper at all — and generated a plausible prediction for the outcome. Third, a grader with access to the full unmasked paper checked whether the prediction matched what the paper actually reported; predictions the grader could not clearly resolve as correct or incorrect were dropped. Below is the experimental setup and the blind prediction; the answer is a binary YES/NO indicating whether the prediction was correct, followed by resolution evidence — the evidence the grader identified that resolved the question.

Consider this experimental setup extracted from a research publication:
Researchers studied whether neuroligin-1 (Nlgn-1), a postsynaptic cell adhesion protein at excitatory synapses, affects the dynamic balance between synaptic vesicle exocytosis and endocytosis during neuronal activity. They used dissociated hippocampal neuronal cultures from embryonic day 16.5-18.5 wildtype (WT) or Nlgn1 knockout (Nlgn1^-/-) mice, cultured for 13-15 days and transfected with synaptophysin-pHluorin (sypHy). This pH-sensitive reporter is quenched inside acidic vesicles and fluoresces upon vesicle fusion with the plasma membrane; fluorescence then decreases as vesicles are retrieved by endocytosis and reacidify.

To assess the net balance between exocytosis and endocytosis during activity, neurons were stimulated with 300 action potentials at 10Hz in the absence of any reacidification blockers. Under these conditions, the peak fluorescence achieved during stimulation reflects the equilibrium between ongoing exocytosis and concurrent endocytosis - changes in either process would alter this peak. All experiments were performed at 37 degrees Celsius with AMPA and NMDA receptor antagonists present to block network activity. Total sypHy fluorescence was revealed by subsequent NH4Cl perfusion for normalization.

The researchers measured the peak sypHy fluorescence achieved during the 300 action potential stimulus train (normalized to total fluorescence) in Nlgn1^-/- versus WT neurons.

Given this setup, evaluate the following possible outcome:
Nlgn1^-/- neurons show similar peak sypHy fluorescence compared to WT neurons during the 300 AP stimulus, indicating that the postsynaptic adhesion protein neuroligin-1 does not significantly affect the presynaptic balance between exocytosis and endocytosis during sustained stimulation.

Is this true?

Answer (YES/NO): NO